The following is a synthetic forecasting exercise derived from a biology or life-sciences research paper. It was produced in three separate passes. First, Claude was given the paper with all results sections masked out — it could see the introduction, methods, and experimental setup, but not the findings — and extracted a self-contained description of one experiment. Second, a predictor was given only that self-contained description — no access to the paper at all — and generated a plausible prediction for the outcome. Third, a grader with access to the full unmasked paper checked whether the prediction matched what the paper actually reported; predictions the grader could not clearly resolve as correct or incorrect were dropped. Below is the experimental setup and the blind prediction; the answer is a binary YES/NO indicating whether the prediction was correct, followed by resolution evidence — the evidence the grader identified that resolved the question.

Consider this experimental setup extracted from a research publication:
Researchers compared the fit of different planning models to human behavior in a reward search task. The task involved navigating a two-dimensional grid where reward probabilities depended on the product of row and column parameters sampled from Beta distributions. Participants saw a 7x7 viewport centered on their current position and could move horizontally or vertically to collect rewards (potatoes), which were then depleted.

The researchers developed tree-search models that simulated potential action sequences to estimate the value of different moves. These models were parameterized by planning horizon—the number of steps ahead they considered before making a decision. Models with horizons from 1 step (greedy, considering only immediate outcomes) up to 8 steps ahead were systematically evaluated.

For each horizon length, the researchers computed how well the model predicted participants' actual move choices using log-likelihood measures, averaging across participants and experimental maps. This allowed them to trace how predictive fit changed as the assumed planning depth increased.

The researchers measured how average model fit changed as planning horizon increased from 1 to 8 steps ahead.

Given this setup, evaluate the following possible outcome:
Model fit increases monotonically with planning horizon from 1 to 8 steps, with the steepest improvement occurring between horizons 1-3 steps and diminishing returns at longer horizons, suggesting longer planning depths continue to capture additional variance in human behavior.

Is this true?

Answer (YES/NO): NO